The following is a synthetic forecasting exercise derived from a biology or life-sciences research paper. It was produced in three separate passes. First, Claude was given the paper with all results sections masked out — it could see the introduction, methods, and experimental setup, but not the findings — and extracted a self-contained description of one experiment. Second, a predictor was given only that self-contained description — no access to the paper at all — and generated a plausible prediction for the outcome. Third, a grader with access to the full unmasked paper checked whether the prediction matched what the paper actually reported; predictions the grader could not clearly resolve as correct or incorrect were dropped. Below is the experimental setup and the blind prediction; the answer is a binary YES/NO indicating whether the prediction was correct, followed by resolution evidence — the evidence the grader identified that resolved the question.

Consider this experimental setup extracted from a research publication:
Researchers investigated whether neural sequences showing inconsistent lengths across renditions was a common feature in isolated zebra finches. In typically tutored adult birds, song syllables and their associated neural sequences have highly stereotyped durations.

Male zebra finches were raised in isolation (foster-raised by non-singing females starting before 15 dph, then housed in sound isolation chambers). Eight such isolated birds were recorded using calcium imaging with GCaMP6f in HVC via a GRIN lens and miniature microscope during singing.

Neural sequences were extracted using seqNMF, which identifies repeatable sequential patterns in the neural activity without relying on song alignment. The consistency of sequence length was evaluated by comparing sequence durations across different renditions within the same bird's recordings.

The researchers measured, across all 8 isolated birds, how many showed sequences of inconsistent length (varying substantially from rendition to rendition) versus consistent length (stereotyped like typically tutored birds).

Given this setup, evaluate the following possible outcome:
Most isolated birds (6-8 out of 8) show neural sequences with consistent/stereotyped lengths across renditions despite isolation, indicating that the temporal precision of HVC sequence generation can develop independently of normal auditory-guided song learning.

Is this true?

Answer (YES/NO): NO